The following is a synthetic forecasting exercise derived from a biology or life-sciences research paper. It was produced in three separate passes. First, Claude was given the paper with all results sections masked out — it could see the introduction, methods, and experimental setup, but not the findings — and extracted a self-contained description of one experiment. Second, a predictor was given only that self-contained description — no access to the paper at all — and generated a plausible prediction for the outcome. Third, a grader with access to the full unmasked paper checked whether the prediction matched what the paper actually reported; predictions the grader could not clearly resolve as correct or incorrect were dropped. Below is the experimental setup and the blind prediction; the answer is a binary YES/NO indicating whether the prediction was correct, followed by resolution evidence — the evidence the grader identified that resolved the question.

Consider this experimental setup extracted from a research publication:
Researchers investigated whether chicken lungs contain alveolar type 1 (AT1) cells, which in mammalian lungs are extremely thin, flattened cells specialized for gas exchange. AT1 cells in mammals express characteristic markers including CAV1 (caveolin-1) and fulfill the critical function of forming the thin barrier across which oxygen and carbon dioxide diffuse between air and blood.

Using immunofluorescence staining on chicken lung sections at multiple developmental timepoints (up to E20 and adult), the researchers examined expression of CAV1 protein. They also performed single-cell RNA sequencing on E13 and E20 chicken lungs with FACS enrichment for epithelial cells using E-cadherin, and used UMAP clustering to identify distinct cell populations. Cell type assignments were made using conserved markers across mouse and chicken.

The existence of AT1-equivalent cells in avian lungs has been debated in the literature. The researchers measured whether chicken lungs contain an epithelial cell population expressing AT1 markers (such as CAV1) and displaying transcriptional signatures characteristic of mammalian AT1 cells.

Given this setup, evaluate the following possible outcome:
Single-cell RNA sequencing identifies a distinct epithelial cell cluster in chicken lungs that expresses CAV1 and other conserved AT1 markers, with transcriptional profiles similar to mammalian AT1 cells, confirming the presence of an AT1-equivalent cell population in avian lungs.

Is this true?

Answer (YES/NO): NO